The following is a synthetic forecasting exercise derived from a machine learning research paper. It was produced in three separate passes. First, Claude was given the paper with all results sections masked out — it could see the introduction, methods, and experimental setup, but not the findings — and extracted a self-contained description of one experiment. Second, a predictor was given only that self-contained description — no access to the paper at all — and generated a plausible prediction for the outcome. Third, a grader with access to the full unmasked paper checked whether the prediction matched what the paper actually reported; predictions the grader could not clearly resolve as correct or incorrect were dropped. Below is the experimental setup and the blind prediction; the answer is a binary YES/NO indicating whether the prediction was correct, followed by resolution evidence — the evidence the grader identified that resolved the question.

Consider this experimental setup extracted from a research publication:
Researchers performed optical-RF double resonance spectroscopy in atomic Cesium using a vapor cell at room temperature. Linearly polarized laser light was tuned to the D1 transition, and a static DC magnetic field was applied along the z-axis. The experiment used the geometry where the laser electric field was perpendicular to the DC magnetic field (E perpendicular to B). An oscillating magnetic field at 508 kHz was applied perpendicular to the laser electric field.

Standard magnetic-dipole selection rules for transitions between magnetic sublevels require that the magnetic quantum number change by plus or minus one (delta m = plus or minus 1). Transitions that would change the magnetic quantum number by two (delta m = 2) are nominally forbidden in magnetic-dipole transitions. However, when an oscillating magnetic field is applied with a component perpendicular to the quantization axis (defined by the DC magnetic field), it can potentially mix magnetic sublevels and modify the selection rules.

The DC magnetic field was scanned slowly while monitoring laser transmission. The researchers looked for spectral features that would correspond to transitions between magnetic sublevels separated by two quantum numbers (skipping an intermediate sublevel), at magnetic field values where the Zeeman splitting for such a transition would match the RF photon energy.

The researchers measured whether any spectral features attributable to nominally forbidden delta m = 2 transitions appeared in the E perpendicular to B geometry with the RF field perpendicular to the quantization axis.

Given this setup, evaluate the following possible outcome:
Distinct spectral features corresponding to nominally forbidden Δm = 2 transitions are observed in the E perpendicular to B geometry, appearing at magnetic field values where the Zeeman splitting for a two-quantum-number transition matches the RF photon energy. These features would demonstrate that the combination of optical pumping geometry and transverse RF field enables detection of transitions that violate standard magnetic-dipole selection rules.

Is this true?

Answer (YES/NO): YES